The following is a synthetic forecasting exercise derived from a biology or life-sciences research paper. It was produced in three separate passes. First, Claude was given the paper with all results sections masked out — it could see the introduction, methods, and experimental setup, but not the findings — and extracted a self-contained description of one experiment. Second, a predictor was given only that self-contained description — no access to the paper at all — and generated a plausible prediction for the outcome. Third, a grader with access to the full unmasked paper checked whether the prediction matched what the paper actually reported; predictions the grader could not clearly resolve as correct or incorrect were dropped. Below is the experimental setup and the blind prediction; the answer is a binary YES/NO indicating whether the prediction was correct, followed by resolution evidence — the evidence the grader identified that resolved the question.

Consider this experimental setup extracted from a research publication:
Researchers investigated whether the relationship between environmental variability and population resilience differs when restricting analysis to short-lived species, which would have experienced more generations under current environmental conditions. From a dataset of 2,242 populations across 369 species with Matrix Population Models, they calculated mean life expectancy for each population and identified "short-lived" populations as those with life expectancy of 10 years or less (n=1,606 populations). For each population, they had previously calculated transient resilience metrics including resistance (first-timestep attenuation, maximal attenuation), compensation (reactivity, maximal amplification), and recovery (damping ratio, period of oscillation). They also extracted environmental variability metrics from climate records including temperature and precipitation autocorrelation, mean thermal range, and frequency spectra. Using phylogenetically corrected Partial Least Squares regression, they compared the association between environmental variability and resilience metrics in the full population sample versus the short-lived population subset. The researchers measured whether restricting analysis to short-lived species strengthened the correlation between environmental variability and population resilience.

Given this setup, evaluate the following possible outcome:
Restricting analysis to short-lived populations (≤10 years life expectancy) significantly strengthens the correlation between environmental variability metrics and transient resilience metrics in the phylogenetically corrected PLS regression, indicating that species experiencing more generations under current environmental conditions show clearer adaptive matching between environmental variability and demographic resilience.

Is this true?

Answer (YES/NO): NO